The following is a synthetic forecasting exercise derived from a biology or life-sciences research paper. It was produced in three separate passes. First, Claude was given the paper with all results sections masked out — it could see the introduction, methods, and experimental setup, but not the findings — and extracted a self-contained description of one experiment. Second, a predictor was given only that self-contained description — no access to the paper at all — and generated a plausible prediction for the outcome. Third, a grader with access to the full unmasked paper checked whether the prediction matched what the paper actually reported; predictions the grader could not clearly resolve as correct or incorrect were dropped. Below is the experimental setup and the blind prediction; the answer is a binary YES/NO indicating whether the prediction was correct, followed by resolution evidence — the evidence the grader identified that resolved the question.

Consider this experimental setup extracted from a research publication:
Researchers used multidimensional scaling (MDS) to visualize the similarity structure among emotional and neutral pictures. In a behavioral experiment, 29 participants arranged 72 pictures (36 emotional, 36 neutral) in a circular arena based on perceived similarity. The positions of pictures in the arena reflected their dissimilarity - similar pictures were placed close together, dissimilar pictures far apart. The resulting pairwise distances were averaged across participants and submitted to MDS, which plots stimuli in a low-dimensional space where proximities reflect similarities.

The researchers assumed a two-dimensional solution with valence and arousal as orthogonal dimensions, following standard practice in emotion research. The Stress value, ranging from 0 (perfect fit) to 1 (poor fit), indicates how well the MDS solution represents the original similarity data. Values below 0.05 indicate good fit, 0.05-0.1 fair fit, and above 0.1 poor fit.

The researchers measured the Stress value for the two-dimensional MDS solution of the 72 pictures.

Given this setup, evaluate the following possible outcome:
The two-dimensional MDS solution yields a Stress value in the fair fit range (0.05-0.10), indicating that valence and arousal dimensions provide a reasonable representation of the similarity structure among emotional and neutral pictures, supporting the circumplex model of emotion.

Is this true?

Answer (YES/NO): NO